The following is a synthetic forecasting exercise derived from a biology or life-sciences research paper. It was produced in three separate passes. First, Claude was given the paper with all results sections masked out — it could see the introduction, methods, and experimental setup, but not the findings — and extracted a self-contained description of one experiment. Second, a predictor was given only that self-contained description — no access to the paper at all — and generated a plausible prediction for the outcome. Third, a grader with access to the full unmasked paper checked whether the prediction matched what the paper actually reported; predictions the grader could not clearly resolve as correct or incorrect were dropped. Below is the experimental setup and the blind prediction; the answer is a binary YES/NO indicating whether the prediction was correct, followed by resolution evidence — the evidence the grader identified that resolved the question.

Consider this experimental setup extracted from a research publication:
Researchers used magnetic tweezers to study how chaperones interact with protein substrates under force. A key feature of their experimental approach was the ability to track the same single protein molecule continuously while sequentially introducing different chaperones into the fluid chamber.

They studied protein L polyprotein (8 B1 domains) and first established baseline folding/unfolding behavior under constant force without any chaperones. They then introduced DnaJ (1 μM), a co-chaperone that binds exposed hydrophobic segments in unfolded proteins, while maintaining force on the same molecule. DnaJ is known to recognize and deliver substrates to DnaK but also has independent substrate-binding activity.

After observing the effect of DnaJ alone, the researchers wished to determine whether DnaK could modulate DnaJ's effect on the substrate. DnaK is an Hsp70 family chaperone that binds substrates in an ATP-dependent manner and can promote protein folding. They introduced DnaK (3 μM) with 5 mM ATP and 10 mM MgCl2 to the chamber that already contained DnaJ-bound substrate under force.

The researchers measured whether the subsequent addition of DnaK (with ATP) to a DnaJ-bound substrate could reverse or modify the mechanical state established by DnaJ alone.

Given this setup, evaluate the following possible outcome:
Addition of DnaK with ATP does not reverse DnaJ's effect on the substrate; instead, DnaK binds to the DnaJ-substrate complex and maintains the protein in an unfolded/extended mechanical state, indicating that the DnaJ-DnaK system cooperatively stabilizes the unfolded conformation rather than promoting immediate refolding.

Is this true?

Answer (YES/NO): YES